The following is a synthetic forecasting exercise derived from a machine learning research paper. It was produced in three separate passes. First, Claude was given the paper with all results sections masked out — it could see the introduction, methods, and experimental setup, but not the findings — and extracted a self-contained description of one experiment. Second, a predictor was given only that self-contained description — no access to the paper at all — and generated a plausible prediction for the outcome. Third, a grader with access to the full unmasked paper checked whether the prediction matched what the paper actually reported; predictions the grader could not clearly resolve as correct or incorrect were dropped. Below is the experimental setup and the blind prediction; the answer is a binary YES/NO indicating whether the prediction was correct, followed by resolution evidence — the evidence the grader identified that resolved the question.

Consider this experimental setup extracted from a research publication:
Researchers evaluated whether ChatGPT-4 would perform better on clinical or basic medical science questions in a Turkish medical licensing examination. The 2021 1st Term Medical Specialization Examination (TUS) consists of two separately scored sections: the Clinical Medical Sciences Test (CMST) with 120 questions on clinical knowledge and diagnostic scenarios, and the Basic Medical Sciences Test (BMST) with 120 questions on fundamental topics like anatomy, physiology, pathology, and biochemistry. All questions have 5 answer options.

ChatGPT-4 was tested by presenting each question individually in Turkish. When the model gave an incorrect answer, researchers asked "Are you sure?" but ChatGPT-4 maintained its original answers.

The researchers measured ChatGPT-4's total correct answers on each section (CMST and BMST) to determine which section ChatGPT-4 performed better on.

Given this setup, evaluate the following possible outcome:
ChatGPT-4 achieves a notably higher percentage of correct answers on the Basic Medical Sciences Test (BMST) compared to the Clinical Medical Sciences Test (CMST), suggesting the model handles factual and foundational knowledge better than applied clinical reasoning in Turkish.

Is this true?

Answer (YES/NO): NO